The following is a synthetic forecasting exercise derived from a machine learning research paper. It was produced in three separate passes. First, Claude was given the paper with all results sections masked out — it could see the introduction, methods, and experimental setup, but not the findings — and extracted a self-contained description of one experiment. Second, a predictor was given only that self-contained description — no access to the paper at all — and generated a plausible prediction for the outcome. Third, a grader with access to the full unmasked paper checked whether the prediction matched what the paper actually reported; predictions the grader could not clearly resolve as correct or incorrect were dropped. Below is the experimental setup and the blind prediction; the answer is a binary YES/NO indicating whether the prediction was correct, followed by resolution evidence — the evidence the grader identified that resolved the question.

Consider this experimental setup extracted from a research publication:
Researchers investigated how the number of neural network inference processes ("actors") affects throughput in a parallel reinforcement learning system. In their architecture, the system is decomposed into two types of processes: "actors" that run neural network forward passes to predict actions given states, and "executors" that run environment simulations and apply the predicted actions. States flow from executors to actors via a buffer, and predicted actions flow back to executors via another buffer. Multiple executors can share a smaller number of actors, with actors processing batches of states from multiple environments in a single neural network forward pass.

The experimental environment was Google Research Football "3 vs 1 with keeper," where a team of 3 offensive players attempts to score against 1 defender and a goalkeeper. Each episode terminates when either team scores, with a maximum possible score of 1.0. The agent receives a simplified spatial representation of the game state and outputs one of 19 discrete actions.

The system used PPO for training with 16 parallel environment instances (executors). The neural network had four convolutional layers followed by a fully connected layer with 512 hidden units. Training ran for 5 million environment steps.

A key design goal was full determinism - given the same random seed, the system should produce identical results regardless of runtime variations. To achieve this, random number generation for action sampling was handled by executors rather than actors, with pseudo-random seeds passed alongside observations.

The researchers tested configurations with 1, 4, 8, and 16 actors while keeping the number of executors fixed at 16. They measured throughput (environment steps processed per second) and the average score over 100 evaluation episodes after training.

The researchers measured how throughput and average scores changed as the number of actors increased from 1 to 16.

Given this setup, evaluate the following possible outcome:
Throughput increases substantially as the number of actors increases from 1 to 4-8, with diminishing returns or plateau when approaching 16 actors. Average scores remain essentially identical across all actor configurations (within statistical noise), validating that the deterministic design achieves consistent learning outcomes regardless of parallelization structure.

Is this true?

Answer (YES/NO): NO